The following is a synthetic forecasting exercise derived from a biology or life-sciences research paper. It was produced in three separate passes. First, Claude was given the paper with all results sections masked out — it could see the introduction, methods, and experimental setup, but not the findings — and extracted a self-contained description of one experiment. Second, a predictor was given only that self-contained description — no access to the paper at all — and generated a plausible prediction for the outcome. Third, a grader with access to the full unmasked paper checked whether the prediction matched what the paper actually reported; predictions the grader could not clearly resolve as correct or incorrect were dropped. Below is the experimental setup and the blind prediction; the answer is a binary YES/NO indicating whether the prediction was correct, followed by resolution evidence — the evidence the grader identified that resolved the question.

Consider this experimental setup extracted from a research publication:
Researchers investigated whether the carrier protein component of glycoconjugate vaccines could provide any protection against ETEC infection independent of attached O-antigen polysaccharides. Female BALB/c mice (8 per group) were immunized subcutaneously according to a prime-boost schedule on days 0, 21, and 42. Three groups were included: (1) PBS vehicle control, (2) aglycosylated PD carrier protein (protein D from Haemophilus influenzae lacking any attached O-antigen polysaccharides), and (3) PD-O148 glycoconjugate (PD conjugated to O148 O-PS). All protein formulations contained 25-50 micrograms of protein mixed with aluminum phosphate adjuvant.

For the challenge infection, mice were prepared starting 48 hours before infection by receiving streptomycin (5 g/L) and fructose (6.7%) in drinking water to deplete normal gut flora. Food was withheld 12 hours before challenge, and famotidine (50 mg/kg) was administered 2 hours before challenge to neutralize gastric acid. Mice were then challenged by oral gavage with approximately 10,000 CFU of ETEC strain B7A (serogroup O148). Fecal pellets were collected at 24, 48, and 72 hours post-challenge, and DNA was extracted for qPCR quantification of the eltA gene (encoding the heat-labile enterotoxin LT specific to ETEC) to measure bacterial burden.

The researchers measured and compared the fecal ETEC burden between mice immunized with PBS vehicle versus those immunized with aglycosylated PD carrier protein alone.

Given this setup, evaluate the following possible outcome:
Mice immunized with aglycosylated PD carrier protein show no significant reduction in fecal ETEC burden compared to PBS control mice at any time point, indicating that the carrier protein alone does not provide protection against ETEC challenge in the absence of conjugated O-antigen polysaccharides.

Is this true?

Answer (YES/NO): YES